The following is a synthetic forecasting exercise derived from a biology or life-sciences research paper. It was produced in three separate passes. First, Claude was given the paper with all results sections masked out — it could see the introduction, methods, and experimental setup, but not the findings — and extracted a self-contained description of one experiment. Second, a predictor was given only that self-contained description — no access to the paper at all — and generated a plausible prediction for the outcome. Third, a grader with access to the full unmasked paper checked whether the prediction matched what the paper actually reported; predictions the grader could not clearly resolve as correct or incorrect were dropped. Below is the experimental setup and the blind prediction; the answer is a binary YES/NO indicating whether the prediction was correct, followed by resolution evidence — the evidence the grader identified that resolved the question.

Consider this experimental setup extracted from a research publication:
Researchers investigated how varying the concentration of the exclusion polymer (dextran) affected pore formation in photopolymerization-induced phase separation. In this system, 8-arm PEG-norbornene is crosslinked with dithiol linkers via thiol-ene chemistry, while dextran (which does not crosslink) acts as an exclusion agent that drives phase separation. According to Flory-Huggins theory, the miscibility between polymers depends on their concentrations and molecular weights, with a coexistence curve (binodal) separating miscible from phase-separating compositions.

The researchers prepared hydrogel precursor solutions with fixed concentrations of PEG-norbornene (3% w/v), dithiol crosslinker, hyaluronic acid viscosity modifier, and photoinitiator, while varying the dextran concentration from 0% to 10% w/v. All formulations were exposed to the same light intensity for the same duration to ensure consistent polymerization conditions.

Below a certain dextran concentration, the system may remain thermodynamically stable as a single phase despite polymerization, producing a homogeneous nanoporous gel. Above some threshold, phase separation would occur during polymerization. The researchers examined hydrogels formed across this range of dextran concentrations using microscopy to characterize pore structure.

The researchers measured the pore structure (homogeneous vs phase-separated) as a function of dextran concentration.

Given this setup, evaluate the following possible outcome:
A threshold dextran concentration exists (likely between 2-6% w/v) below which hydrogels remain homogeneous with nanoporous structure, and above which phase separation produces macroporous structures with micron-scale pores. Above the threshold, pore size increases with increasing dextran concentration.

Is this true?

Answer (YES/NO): NO